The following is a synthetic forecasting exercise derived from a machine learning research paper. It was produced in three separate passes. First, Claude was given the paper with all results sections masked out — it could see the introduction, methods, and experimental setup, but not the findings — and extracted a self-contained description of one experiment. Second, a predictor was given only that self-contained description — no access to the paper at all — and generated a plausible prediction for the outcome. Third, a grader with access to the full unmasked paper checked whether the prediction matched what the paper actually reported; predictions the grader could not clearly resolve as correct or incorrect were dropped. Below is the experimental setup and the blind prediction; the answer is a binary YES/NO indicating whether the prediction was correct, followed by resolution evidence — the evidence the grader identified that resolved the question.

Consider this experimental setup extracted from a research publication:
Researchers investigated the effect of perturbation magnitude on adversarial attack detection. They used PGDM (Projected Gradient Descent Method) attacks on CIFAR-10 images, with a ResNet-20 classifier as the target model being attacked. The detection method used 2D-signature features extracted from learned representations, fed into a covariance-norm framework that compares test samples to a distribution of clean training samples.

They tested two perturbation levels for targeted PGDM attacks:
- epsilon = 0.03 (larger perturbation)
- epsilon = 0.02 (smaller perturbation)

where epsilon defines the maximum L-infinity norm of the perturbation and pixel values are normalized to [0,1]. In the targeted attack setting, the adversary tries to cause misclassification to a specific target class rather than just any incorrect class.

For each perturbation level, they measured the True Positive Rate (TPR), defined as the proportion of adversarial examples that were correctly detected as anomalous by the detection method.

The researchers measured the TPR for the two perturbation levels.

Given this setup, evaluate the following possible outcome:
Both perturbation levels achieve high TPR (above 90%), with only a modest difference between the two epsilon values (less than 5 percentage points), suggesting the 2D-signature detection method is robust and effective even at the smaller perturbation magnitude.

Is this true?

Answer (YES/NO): YES